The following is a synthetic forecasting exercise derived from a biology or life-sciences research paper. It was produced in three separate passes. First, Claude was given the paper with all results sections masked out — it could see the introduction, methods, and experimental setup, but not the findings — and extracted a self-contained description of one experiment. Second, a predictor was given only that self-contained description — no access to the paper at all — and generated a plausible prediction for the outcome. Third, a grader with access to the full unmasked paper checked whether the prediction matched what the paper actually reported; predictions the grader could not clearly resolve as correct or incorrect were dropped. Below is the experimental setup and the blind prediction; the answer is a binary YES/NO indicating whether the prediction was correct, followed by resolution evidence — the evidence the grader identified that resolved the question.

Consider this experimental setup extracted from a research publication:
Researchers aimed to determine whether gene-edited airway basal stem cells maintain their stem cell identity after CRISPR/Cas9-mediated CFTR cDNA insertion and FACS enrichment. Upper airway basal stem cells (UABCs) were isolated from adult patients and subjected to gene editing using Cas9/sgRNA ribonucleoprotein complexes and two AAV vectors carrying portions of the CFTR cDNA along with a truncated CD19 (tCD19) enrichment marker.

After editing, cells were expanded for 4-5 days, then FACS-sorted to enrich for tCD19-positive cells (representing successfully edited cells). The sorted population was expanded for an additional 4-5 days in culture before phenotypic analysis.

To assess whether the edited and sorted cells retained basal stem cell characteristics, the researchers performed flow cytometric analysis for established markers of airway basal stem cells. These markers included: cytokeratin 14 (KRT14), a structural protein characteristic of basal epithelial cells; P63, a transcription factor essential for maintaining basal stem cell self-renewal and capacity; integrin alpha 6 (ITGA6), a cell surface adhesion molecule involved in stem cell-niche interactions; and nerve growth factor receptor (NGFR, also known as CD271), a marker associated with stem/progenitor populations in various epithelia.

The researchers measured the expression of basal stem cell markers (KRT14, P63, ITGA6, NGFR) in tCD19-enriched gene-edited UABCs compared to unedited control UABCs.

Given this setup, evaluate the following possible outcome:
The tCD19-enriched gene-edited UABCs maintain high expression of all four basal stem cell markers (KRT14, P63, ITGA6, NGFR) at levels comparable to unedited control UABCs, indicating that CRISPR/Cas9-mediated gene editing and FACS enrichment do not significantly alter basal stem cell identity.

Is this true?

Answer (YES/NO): YES